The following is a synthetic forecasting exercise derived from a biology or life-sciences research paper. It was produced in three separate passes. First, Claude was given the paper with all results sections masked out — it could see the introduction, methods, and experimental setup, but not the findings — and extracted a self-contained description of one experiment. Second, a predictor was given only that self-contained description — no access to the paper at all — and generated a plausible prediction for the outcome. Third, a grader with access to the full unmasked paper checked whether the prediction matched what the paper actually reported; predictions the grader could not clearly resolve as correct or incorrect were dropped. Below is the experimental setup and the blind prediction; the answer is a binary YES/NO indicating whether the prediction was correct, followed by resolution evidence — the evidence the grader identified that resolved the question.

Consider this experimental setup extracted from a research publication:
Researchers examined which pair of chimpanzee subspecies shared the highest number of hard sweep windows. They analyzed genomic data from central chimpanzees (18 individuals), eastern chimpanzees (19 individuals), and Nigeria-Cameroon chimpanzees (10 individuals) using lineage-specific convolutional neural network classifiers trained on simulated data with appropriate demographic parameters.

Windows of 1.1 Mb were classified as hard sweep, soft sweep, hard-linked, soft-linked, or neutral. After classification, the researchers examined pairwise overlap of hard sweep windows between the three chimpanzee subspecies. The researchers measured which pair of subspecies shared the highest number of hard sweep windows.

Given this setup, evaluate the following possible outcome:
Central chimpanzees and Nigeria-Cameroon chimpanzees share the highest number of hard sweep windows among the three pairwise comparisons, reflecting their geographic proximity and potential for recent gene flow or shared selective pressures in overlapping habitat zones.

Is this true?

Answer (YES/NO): YES